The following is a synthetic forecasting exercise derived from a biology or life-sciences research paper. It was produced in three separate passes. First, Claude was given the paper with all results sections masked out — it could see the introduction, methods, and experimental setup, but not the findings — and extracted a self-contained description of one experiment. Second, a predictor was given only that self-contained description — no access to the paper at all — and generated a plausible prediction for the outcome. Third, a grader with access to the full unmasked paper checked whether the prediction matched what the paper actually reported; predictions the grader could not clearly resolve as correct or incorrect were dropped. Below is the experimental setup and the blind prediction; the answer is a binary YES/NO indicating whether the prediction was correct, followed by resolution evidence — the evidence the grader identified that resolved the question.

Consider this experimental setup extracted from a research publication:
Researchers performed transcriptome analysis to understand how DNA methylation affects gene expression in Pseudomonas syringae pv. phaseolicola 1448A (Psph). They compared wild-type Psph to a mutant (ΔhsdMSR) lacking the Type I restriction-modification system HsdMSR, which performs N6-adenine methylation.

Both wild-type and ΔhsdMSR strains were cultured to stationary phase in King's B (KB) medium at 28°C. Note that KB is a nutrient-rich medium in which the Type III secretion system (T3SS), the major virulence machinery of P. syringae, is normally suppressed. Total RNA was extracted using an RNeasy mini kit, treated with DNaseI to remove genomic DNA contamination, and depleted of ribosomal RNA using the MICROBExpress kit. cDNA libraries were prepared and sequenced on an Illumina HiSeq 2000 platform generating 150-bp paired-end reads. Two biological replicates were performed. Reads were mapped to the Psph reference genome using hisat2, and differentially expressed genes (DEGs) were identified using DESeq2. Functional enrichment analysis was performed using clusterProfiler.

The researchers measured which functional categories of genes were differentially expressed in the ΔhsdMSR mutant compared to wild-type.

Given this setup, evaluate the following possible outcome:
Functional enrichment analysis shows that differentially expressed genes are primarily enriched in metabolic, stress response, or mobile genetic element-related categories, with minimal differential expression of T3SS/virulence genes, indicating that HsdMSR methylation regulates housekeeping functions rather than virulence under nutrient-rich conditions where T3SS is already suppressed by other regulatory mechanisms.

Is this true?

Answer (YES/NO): NO